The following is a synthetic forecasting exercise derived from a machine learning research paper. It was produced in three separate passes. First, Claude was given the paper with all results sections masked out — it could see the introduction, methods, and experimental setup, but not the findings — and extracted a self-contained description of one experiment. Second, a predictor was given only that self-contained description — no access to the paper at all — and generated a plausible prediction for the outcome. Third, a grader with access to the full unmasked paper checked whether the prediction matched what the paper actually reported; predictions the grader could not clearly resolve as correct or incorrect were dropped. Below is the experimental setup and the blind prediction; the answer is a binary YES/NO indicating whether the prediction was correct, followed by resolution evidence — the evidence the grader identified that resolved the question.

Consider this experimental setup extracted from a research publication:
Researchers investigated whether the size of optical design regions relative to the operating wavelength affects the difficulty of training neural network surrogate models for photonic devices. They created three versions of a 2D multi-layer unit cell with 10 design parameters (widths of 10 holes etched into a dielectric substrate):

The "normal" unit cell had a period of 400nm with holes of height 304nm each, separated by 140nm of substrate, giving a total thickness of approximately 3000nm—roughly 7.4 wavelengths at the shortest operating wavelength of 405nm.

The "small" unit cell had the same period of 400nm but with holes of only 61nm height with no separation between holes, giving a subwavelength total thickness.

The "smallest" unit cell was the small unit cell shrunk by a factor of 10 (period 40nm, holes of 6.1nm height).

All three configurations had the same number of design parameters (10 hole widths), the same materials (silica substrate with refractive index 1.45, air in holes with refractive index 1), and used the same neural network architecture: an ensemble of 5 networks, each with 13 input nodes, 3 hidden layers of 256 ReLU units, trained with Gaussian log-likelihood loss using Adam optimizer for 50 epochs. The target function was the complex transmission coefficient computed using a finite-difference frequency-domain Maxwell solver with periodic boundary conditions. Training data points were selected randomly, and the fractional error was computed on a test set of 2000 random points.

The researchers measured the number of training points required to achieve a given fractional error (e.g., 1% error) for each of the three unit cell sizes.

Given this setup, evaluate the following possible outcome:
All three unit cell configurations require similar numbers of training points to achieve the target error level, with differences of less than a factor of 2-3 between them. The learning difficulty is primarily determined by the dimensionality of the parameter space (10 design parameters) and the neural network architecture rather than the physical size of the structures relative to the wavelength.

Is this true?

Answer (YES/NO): NO